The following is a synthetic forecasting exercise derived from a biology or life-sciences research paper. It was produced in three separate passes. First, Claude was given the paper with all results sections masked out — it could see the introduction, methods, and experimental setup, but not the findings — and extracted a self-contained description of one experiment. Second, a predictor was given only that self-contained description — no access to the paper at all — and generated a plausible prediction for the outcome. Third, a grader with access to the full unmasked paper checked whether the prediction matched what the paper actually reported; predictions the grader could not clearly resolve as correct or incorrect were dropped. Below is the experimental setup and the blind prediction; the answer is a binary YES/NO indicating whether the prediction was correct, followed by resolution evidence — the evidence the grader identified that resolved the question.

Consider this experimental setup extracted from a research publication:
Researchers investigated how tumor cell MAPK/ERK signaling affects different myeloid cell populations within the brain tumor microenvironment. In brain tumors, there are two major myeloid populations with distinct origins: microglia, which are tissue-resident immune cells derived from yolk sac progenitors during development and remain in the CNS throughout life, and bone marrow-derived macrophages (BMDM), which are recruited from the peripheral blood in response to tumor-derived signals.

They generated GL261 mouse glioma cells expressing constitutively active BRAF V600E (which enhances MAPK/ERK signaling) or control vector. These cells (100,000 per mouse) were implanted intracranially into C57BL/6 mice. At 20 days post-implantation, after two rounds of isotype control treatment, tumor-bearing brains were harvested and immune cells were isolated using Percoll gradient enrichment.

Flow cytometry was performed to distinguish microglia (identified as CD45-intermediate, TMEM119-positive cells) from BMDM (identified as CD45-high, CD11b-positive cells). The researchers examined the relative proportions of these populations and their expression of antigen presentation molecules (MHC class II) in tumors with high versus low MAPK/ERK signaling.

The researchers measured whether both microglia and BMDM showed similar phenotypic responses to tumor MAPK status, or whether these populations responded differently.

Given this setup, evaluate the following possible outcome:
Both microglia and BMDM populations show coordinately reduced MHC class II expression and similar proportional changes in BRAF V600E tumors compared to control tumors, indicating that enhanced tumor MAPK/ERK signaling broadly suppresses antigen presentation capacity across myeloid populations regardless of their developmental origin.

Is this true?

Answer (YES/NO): NO